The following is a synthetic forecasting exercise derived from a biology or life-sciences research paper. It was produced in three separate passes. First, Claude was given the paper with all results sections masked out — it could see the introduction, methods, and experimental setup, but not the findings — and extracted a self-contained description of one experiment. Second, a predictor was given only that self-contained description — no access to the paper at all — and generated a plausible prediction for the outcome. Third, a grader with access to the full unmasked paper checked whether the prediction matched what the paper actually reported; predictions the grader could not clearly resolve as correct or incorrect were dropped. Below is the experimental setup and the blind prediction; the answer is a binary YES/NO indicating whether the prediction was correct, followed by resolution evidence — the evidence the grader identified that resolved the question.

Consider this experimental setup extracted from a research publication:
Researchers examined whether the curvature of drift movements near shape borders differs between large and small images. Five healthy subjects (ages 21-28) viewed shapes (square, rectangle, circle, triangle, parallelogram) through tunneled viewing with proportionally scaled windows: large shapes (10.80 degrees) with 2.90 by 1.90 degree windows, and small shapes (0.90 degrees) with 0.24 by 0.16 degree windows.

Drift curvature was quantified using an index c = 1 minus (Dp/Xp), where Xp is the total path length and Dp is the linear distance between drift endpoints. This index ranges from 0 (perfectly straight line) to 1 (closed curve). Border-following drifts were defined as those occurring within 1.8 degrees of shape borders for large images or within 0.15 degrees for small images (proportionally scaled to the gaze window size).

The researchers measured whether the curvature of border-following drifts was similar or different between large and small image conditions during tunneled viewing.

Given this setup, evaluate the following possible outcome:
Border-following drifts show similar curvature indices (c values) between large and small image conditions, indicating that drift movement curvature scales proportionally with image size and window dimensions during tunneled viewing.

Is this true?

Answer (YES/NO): NO